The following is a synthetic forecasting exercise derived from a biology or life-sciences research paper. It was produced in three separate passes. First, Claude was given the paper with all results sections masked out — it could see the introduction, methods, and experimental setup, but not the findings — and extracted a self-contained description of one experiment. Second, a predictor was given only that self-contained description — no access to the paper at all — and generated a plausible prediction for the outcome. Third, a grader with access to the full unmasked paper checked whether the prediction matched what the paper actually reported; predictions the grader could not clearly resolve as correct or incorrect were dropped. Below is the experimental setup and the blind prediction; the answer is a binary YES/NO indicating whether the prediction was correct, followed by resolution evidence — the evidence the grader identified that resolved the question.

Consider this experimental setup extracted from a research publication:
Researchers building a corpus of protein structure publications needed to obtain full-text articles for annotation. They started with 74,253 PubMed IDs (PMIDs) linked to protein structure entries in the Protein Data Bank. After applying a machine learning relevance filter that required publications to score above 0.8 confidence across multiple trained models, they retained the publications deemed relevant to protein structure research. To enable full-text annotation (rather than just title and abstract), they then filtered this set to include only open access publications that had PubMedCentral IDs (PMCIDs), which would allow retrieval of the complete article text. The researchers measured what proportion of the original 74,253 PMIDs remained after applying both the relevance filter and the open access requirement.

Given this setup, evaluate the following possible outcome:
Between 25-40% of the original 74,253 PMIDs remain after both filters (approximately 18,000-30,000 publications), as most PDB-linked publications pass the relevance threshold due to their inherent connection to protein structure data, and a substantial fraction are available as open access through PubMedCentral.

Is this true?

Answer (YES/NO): NO